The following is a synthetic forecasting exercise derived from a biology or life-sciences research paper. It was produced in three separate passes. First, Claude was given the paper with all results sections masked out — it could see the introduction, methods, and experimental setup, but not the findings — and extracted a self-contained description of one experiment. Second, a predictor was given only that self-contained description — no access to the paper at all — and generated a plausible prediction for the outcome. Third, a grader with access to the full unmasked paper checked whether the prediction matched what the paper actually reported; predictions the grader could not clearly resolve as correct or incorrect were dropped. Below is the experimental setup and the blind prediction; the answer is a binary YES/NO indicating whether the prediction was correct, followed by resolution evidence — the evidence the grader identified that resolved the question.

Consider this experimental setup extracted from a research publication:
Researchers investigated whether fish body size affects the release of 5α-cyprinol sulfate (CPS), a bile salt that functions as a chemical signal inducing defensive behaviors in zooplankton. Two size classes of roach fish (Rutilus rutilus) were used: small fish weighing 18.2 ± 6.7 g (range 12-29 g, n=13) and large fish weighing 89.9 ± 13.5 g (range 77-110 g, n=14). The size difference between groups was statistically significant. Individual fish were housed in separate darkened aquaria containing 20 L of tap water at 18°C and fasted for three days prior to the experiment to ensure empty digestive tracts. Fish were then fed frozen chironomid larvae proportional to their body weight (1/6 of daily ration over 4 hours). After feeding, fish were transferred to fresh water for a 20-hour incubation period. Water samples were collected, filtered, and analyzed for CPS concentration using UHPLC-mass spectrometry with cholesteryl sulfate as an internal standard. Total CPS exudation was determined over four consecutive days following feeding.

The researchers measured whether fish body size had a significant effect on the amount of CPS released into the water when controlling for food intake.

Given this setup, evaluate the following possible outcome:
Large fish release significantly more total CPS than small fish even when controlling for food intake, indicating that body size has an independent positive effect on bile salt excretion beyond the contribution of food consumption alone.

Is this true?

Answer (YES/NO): NO